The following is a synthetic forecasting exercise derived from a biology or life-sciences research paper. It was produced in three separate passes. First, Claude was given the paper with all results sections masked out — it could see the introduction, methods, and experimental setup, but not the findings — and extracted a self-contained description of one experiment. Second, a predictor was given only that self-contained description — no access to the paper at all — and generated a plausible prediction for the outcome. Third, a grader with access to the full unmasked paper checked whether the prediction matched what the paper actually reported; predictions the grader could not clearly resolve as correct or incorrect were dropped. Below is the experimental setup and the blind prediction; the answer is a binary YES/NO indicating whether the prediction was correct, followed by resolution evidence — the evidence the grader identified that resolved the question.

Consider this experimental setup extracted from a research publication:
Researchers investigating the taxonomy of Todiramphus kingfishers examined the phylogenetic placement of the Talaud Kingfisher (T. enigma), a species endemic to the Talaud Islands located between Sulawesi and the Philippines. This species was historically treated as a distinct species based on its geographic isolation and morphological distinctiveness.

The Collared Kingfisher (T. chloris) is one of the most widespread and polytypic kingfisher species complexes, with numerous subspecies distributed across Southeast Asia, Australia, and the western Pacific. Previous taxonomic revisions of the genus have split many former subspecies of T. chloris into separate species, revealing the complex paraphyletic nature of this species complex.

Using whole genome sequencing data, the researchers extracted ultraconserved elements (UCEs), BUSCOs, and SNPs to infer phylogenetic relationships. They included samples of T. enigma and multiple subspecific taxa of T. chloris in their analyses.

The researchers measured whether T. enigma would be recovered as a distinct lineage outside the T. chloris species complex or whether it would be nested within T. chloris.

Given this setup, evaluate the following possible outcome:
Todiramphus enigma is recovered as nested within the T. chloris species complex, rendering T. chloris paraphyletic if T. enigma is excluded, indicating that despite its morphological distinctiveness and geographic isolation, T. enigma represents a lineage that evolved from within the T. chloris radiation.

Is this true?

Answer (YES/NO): YES